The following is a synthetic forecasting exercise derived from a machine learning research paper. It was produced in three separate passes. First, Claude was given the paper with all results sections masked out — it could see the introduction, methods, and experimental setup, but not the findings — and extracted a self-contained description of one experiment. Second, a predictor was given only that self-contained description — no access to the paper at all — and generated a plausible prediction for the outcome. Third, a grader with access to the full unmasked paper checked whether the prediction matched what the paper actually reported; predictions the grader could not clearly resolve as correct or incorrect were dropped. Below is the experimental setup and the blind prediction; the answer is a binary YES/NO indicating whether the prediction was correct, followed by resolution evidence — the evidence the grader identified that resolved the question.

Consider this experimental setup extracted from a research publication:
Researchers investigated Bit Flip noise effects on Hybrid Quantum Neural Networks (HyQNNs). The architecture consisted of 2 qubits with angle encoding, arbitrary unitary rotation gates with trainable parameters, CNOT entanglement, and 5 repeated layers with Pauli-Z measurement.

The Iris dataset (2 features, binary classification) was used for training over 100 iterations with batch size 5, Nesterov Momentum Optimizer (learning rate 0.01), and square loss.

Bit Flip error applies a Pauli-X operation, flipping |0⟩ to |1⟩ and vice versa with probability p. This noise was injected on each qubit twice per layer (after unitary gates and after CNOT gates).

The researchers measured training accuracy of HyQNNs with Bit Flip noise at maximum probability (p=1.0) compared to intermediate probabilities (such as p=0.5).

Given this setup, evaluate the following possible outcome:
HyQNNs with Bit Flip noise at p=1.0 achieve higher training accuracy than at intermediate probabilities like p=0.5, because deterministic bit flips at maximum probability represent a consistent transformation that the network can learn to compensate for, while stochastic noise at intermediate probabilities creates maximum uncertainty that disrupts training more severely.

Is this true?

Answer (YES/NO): YES